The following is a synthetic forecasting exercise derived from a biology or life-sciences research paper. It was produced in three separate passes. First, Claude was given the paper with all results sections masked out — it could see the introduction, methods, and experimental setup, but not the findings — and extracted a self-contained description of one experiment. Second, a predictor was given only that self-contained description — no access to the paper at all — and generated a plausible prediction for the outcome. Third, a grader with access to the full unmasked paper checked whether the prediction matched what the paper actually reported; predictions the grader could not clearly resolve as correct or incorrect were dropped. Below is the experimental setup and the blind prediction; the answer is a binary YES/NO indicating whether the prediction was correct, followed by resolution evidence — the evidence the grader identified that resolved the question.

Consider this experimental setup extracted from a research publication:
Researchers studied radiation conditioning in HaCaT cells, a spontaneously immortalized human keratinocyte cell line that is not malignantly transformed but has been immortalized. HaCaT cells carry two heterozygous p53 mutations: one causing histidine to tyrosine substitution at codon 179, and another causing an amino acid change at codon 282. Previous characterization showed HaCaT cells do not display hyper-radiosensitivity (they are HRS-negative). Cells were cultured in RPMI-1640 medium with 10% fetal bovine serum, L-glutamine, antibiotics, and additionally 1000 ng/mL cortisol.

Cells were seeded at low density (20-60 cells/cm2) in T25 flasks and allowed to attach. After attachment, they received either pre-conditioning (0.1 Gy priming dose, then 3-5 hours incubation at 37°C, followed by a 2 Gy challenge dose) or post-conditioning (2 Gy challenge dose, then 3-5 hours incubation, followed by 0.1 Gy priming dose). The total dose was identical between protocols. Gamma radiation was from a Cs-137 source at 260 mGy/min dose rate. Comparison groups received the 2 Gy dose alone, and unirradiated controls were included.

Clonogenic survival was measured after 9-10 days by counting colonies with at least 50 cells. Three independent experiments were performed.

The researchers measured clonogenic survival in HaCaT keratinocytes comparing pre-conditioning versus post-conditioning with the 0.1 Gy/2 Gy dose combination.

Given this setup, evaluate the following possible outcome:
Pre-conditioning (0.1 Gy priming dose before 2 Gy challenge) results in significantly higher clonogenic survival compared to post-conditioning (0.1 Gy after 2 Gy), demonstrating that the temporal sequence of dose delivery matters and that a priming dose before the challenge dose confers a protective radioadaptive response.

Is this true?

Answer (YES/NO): NO